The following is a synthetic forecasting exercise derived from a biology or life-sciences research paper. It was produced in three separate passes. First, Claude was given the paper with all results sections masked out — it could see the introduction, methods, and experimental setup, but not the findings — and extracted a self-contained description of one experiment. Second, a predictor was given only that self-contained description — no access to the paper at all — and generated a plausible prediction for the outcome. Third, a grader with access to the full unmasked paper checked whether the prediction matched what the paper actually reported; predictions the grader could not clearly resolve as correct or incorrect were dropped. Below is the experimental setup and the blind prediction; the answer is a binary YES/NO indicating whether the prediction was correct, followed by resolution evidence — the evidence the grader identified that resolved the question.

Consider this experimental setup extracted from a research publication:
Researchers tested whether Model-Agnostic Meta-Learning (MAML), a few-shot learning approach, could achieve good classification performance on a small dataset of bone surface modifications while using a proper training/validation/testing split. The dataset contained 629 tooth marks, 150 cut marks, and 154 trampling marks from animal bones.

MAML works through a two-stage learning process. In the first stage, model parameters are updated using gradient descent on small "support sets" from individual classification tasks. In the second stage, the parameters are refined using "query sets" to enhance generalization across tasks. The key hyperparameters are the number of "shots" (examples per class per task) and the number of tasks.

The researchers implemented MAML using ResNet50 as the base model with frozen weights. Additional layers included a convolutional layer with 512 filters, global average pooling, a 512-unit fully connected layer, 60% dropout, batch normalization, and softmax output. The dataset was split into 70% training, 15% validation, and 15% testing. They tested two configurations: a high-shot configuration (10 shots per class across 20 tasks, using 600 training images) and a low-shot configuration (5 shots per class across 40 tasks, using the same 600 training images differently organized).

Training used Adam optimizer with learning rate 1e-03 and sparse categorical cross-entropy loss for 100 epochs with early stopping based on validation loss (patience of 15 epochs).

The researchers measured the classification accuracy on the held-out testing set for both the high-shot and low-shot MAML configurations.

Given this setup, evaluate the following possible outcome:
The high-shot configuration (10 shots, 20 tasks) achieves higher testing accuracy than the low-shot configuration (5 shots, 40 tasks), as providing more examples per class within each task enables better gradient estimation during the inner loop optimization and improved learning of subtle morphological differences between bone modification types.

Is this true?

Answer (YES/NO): NO